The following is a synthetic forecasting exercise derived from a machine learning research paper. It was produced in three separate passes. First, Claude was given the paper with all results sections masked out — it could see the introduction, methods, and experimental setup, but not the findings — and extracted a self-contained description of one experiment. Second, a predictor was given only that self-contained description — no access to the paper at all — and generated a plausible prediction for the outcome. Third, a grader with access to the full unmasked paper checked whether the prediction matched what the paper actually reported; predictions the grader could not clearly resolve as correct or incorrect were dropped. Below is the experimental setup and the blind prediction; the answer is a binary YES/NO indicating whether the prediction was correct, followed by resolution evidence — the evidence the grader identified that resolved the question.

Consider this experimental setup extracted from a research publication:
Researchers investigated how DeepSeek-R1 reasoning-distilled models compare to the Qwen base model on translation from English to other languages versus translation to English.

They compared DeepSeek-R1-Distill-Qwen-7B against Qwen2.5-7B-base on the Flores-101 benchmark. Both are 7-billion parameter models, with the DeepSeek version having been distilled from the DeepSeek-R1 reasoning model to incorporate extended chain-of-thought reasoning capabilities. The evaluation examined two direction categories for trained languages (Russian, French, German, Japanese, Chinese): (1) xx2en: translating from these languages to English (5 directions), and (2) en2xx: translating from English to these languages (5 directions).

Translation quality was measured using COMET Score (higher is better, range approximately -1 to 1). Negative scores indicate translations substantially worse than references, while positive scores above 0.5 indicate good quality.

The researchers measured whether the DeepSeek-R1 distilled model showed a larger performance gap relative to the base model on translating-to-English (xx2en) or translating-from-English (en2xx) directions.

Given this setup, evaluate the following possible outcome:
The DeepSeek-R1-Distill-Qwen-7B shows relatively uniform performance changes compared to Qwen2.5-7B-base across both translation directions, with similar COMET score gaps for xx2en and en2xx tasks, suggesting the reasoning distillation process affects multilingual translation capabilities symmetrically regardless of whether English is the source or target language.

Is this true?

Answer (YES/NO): NO